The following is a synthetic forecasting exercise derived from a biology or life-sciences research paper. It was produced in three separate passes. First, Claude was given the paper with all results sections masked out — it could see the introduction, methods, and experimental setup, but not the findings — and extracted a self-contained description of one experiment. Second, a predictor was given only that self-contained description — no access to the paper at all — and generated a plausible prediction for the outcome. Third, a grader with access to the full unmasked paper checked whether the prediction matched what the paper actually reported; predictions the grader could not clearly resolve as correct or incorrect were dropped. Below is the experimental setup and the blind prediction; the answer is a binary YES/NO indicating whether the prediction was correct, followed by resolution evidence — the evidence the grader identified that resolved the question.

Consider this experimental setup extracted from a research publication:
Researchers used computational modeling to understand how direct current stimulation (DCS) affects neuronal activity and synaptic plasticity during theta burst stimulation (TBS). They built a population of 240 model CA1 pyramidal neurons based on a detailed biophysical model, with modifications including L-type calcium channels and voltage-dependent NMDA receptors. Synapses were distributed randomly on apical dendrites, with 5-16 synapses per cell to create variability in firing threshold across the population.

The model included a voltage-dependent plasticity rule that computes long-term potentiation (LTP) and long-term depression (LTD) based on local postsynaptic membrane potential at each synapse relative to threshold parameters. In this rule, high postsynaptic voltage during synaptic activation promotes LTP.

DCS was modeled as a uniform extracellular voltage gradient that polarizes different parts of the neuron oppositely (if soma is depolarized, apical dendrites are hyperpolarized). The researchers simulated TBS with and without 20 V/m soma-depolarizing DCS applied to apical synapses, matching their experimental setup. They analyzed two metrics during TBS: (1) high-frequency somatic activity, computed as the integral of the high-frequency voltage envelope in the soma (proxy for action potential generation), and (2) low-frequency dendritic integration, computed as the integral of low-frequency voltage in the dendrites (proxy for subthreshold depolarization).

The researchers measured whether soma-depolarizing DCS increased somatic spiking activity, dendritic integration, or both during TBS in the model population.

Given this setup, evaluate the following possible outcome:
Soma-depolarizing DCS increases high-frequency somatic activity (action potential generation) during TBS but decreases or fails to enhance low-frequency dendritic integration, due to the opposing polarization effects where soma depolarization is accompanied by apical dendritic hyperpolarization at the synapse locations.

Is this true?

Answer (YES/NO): YES